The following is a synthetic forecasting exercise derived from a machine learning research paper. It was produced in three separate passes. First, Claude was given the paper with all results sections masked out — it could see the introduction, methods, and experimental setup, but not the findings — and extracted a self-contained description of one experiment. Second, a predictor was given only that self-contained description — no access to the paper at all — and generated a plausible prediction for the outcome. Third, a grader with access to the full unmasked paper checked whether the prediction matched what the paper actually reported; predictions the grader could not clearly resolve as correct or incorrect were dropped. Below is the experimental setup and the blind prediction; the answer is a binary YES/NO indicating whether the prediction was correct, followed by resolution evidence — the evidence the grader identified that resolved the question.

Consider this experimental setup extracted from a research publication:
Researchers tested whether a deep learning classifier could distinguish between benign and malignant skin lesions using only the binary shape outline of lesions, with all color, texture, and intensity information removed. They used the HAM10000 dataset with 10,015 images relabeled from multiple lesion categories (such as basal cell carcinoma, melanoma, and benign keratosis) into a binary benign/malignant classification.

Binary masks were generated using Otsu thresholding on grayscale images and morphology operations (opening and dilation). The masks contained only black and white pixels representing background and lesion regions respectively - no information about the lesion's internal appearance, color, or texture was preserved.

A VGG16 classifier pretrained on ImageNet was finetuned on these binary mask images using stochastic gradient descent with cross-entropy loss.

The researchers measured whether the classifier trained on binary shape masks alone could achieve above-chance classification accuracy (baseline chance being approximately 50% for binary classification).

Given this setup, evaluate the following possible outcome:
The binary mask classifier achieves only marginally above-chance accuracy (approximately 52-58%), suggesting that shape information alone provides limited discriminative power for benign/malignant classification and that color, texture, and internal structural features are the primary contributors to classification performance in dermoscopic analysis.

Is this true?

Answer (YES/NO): NO